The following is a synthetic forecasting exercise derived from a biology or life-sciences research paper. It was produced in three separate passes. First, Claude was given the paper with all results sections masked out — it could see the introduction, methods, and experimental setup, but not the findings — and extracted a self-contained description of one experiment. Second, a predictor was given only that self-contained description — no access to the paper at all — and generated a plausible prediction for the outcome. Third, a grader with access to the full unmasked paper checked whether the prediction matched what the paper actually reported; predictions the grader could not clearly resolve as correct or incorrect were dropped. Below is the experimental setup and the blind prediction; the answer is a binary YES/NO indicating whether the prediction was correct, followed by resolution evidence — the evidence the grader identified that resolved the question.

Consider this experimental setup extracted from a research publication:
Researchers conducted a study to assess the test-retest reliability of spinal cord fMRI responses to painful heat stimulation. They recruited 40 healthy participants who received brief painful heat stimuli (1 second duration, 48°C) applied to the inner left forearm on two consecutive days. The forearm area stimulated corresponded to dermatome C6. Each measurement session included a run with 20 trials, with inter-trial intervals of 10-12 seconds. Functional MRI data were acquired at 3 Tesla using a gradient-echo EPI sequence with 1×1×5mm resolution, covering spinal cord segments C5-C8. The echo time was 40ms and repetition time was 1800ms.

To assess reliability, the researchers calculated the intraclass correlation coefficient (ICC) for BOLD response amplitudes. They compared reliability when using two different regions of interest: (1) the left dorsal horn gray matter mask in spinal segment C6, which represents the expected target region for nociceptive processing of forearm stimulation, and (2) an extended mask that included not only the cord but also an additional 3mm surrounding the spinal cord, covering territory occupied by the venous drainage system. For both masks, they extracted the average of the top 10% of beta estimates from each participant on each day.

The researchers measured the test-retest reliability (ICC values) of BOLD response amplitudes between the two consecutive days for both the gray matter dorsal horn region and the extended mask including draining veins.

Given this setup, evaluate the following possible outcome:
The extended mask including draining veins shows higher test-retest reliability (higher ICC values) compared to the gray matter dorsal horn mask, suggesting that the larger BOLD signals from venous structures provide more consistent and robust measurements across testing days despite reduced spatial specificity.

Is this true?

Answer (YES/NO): YES